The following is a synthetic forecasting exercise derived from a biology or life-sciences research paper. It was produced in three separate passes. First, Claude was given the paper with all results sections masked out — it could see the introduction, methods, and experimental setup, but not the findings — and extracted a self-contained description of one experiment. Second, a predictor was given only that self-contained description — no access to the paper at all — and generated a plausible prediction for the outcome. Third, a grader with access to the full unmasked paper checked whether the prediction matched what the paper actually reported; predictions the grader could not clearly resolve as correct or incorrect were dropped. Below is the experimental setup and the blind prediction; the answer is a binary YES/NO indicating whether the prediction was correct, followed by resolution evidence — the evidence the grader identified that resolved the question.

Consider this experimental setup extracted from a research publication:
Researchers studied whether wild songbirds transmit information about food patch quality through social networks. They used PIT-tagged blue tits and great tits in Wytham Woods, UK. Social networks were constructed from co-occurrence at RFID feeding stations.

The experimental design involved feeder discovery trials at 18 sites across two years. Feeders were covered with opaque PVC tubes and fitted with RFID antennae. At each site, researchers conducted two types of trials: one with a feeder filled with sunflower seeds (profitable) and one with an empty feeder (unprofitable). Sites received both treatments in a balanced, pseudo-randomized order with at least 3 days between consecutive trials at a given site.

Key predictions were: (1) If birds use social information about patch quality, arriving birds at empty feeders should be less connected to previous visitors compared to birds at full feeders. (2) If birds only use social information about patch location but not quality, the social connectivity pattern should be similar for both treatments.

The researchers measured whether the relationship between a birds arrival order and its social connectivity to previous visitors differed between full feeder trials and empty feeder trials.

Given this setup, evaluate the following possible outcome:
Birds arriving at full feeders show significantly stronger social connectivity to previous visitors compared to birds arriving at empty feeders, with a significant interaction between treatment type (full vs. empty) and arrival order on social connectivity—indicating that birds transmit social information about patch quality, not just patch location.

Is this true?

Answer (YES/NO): NO